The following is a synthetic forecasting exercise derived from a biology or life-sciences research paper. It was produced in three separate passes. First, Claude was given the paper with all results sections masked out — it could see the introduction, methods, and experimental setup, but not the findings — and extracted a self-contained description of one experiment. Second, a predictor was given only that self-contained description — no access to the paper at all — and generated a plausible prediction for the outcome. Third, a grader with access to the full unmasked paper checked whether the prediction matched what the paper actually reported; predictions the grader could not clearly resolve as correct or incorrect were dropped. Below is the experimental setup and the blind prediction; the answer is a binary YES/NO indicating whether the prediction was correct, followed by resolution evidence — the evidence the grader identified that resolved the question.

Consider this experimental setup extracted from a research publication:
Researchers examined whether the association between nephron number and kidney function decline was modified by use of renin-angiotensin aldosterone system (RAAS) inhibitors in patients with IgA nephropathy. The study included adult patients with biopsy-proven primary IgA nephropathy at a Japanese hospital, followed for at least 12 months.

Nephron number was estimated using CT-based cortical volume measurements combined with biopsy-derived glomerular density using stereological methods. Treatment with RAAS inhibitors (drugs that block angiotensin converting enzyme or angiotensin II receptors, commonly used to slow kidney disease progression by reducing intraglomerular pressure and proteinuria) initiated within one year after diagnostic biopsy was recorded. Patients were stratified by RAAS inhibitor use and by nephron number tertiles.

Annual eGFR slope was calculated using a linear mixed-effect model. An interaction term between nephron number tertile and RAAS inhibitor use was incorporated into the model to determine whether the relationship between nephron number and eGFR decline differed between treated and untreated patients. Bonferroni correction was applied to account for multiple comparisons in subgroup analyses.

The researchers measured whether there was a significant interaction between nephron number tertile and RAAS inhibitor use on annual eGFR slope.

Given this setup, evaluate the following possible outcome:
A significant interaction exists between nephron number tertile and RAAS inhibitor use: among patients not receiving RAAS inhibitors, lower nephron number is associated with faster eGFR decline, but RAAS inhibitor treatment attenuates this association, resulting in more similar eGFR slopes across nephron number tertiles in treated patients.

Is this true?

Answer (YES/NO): NO